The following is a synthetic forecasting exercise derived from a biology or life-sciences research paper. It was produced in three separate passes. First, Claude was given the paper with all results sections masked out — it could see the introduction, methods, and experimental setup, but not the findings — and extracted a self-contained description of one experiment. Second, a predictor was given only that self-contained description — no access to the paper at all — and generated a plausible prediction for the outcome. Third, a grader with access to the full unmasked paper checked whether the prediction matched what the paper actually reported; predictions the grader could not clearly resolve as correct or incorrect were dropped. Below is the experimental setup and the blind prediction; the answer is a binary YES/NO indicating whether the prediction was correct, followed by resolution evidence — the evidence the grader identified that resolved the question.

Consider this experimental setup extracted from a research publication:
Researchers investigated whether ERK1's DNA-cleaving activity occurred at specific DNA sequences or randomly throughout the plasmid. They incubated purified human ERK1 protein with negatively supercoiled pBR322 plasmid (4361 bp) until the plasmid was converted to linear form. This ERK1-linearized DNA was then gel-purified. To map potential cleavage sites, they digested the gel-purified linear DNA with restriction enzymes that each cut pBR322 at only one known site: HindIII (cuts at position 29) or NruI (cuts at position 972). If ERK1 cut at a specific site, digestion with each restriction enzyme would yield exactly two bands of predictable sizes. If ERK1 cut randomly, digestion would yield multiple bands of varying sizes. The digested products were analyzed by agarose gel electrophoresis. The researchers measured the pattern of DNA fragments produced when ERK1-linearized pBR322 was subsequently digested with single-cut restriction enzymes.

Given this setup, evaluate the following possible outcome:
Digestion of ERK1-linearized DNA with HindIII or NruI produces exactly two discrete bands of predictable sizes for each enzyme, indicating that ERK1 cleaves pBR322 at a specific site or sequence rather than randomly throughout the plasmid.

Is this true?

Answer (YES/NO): NO